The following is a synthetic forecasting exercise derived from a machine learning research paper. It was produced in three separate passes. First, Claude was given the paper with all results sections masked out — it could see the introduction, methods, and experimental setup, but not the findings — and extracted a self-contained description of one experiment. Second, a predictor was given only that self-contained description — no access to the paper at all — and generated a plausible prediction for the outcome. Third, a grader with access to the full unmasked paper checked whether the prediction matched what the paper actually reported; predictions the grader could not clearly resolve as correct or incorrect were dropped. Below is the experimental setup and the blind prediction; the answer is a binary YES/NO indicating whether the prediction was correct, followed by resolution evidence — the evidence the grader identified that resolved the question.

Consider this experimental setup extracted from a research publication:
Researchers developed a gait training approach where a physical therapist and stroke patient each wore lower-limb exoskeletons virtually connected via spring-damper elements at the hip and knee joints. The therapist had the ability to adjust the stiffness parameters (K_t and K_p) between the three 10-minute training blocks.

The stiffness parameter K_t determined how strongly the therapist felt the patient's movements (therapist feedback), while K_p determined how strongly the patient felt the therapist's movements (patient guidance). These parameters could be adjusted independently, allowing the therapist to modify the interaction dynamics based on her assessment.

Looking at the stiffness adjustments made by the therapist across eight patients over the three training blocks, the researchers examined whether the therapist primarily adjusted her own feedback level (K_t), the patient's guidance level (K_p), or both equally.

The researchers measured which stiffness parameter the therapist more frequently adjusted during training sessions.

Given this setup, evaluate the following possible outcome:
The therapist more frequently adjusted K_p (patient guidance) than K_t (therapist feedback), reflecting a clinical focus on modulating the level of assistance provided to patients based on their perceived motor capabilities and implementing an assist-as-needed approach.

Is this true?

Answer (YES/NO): NO